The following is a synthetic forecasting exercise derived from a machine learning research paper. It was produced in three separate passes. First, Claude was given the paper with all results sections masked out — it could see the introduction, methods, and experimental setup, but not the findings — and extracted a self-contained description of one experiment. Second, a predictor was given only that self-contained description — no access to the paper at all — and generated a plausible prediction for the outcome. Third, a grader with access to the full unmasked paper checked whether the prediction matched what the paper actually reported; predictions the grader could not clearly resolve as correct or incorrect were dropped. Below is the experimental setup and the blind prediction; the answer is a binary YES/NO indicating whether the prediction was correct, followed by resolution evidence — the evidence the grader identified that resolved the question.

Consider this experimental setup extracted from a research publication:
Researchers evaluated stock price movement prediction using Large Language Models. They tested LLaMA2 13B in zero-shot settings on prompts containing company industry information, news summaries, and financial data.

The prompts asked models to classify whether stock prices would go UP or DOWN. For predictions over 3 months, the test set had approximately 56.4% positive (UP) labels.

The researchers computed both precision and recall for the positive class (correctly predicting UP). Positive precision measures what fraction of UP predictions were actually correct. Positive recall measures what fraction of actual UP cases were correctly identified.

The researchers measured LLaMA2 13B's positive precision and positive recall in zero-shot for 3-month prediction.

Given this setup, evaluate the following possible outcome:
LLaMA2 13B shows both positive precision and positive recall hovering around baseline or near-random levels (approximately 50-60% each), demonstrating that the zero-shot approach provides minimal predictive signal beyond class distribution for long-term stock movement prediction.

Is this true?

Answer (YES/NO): NO